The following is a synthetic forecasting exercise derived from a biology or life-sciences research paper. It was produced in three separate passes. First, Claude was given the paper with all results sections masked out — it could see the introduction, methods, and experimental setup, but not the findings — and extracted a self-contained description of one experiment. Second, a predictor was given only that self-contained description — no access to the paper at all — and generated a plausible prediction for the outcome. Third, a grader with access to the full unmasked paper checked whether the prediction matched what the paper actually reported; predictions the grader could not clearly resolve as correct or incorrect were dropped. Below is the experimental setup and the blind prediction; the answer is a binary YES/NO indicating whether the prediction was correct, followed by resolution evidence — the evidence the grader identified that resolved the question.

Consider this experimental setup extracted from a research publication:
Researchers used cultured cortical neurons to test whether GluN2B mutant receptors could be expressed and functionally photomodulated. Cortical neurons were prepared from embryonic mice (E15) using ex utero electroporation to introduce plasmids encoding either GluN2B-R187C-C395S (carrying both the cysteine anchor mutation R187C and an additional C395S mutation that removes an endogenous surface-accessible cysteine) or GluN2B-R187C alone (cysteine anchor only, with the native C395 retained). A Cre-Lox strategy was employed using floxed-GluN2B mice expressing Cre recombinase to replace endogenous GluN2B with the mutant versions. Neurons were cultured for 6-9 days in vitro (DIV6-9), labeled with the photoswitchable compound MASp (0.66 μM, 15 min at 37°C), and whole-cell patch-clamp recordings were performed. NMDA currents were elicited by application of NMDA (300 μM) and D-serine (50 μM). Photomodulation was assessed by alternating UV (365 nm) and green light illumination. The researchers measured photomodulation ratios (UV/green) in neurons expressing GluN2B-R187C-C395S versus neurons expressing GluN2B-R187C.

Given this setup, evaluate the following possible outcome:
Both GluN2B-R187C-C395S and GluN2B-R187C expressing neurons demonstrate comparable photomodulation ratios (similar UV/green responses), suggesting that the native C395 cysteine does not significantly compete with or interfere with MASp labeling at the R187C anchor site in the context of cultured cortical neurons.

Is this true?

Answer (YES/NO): YES